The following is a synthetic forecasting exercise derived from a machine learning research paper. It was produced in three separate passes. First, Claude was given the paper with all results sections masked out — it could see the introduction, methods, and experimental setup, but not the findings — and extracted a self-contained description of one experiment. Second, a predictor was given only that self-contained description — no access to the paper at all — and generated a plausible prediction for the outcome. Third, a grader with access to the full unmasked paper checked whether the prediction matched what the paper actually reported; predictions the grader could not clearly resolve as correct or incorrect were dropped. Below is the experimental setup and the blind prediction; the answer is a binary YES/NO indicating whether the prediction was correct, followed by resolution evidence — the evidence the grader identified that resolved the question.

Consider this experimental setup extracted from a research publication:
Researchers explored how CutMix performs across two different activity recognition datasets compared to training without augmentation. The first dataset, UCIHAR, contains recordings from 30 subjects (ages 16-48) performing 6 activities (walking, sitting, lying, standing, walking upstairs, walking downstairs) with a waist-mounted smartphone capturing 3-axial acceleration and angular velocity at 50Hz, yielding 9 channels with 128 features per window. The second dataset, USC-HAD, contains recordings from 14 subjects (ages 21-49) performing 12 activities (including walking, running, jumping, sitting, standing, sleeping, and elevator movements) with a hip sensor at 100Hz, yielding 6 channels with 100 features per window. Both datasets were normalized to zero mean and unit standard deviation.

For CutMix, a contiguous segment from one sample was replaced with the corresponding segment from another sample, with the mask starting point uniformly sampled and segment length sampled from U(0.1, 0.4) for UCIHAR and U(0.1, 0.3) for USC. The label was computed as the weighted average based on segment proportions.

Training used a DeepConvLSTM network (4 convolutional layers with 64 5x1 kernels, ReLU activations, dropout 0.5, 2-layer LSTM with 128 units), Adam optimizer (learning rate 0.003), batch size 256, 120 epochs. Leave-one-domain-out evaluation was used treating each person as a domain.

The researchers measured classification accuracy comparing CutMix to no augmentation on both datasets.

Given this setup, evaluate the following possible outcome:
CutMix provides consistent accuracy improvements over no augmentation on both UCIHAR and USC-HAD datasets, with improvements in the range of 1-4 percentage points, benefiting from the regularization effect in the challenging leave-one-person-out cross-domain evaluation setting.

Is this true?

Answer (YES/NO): NO